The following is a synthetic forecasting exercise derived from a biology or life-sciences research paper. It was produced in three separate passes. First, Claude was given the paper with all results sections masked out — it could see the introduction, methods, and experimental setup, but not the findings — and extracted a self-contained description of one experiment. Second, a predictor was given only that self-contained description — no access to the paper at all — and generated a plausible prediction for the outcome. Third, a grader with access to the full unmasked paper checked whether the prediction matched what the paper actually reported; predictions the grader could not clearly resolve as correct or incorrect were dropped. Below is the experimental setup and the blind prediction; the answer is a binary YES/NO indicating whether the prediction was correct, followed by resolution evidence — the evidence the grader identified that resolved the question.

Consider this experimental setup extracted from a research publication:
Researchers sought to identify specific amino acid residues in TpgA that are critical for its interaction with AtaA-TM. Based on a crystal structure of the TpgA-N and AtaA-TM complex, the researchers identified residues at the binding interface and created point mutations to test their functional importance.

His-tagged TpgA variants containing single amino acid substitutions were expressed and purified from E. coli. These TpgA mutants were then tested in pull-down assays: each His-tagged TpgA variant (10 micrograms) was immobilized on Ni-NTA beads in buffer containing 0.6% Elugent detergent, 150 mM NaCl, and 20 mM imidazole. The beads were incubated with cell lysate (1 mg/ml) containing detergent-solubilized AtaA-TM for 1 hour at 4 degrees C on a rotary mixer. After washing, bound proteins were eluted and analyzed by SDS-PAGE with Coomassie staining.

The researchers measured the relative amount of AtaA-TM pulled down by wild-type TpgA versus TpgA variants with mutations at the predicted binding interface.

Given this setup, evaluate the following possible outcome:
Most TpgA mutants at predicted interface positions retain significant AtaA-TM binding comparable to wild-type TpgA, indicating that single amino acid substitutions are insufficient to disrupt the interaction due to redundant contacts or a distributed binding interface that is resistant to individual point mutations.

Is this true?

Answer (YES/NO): NO